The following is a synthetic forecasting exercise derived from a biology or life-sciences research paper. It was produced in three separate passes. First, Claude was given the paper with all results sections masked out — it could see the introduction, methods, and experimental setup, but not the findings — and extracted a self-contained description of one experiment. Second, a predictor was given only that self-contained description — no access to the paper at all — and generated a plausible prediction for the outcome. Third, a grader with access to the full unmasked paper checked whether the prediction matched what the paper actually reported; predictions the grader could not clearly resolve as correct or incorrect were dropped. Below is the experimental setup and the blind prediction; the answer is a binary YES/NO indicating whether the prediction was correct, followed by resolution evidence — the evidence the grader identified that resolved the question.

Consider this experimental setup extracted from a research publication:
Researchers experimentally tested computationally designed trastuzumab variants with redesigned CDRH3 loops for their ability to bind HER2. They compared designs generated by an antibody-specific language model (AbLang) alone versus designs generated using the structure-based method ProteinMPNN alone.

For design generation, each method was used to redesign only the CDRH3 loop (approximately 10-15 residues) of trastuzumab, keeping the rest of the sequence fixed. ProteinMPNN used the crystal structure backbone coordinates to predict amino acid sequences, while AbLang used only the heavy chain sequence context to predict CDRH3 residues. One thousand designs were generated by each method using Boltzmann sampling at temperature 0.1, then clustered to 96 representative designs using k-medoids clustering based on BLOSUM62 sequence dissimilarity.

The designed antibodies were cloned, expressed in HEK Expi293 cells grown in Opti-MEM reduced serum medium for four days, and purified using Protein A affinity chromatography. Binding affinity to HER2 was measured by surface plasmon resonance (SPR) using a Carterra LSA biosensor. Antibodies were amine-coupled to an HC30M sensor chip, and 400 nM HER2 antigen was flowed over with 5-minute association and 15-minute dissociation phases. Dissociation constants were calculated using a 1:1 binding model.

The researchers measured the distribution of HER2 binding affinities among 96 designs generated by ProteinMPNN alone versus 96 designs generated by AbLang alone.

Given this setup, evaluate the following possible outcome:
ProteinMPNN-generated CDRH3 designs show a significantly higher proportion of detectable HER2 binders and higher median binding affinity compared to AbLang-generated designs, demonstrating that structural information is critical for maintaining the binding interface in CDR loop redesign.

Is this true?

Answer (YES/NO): NO